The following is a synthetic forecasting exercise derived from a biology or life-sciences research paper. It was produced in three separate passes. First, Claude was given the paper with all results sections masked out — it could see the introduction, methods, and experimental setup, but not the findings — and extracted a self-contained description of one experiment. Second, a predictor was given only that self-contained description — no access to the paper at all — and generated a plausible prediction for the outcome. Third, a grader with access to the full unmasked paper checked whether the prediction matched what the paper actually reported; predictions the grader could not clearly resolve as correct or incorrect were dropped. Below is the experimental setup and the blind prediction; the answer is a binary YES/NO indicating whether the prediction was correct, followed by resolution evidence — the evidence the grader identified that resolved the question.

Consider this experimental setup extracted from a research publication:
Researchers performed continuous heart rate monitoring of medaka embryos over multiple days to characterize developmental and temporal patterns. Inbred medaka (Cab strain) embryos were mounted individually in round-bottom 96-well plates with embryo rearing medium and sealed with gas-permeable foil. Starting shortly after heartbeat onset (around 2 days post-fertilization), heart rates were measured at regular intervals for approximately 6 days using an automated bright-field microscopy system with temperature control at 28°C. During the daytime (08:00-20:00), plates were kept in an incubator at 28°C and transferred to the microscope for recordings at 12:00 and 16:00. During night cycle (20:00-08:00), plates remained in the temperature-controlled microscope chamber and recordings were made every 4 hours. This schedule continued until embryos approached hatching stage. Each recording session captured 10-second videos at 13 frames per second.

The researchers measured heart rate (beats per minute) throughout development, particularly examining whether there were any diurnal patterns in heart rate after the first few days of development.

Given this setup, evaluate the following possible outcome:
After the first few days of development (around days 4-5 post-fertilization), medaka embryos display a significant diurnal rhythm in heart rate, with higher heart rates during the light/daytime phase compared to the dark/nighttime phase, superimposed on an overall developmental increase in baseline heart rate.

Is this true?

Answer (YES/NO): NO